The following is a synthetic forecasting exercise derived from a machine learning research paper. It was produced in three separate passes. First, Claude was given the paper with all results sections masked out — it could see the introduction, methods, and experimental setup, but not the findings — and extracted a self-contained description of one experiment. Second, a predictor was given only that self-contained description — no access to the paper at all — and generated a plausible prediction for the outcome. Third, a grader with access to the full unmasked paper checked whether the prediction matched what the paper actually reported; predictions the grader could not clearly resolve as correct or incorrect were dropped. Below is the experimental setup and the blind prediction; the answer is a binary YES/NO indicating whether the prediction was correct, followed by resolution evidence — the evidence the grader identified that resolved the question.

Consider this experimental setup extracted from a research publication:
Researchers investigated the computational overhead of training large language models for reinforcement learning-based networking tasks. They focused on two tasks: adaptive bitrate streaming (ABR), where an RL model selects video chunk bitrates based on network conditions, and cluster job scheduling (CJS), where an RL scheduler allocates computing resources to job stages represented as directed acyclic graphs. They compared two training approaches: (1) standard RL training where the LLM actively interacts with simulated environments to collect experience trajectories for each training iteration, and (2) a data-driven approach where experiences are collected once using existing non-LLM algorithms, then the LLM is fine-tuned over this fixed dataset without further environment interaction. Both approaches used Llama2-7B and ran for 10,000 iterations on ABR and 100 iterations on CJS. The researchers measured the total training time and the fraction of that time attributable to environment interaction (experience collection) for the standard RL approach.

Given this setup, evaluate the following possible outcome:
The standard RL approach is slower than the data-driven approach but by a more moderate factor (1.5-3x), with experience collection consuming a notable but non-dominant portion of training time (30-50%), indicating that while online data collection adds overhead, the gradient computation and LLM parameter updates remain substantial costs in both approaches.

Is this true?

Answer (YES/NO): NO